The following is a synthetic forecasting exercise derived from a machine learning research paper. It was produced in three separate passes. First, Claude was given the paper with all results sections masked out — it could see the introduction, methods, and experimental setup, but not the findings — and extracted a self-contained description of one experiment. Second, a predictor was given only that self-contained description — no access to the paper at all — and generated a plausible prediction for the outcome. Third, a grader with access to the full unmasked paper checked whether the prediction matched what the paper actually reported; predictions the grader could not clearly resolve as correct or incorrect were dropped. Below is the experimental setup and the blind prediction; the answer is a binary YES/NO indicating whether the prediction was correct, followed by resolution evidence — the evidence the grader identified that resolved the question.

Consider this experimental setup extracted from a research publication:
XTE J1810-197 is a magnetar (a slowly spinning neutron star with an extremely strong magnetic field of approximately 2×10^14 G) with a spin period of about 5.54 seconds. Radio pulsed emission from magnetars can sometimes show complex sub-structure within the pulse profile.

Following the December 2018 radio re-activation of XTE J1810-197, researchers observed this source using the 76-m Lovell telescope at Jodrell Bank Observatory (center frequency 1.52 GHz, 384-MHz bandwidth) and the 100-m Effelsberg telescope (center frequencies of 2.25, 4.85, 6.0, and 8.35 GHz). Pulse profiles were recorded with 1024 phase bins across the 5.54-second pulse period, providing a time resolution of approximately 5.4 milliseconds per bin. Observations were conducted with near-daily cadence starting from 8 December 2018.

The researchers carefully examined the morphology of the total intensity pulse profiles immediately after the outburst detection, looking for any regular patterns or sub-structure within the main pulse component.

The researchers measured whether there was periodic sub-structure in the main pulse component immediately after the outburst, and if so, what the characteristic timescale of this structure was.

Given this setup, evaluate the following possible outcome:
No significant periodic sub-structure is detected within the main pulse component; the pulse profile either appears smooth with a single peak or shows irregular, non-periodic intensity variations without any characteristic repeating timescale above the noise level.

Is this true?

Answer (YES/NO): NO